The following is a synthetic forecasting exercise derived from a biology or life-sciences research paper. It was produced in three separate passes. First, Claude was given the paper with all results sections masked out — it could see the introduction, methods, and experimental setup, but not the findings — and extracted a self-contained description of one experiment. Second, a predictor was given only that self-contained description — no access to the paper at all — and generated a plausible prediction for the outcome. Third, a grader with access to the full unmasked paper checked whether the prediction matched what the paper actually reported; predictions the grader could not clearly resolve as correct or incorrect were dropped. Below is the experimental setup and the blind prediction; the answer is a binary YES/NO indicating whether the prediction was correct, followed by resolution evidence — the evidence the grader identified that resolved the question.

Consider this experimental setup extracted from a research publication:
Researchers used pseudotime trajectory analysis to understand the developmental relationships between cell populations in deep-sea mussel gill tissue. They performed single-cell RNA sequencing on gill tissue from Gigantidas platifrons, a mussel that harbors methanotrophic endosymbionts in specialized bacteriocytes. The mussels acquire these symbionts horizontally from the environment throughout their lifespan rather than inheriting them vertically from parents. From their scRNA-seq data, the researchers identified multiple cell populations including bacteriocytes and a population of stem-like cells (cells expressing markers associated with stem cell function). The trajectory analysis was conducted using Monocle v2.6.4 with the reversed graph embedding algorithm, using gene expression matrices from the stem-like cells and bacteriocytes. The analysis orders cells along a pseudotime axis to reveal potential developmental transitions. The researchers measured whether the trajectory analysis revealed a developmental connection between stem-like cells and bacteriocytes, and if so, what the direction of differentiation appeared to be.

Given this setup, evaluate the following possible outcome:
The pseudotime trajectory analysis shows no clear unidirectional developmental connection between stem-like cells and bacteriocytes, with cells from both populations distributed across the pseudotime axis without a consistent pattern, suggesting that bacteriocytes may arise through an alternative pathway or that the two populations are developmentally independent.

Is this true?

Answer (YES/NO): NO